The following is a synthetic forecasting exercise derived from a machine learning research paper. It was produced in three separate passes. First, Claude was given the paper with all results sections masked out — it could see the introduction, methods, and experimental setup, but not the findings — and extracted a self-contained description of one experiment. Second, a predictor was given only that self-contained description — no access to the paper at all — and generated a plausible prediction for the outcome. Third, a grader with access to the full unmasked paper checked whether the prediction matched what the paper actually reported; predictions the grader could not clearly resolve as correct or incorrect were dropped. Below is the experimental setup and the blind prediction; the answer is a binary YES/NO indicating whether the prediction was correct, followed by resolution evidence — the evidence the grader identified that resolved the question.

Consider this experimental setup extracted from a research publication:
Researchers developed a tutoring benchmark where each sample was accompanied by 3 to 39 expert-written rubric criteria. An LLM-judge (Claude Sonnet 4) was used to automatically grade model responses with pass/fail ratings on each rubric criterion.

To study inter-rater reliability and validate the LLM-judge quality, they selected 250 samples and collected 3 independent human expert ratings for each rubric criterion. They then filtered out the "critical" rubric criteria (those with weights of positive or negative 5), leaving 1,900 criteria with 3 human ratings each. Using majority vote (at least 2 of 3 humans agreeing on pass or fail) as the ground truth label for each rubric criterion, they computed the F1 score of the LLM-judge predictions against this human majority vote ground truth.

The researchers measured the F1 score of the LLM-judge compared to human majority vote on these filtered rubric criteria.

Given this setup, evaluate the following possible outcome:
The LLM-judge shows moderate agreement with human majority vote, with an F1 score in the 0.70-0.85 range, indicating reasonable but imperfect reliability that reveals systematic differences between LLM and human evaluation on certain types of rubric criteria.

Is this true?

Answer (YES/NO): YES